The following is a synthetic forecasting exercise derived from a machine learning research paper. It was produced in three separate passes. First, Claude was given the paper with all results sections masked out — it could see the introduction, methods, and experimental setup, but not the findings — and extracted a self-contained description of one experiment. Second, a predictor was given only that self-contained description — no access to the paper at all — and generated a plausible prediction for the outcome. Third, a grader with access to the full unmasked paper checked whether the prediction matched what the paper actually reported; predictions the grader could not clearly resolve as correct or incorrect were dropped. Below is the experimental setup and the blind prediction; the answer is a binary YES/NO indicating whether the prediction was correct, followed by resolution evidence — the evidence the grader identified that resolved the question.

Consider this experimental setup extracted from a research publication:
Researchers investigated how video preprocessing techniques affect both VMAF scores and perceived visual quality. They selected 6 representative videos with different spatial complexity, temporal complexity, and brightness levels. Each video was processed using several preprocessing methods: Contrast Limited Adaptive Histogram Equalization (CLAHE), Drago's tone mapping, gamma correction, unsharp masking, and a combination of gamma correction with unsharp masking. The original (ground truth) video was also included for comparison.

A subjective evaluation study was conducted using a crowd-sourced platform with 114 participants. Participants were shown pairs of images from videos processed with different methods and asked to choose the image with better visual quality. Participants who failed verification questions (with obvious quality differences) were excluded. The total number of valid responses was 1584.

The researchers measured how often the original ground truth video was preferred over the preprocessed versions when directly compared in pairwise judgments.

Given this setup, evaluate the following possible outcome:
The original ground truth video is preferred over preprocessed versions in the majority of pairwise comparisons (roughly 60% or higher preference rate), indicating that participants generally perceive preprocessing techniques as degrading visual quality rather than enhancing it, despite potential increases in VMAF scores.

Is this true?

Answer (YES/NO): NO